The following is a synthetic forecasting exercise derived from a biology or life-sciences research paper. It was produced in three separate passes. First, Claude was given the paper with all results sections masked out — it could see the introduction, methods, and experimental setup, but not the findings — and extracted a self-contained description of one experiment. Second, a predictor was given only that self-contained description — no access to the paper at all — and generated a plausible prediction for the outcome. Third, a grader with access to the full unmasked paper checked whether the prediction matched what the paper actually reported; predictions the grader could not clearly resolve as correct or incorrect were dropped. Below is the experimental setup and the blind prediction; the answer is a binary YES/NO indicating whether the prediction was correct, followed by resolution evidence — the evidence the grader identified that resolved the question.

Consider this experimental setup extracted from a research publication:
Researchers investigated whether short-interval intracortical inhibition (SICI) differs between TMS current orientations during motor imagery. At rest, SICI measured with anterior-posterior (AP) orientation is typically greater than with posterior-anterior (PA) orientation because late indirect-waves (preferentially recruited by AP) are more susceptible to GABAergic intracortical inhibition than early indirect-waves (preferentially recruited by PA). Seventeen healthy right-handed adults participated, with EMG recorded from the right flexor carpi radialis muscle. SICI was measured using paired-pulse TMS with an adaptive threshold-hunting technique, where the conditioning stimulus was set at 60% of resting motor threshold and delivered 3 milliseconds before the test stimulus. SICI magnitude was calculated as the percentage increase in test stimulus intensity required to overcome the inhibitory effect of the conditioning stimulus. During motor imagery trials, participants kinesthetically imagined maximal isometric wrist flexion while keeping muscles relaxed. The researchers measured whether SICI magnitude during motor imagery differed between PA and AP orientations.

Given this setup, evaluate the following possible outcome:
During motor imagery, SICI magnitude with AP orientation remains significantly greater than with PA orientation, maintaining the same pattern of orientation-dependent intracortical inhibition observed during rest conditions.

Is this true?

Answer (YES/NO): NO